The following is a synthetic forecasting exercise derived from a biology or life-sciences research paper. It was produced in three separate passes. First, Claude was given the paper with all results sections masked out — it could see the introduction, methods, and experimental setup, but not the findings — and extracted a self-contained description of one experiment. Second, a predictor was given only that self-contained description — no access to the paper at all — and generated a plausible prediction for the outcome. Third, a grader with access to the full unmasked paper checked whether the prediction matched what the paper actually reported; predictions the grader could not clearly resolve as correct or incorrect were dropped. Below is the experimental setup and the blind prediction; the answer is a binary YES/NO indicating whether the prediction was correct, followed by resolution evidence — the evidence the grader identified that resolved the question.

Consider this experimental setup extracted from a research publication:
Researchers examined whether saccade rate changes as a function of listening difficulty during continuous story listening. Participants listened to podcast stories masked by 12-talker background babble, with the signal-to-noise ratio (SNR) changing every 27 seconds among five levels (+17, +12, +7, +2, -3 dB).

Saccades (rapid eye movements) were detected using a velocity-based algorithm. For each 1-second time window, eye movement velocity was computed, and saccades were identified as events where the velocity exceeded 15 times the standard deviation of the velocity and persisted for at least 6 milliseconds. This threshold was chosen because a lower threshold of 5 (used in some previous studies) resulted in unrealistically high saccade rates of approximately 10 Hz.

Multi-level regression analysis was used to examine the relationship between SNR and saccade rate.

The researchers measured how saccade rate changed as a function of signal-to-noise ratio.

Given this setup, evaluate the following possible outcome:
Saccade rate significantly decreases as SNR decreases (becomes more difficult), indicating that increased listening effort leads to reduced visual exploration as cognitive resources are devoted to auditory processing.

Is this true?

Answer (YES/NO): YES